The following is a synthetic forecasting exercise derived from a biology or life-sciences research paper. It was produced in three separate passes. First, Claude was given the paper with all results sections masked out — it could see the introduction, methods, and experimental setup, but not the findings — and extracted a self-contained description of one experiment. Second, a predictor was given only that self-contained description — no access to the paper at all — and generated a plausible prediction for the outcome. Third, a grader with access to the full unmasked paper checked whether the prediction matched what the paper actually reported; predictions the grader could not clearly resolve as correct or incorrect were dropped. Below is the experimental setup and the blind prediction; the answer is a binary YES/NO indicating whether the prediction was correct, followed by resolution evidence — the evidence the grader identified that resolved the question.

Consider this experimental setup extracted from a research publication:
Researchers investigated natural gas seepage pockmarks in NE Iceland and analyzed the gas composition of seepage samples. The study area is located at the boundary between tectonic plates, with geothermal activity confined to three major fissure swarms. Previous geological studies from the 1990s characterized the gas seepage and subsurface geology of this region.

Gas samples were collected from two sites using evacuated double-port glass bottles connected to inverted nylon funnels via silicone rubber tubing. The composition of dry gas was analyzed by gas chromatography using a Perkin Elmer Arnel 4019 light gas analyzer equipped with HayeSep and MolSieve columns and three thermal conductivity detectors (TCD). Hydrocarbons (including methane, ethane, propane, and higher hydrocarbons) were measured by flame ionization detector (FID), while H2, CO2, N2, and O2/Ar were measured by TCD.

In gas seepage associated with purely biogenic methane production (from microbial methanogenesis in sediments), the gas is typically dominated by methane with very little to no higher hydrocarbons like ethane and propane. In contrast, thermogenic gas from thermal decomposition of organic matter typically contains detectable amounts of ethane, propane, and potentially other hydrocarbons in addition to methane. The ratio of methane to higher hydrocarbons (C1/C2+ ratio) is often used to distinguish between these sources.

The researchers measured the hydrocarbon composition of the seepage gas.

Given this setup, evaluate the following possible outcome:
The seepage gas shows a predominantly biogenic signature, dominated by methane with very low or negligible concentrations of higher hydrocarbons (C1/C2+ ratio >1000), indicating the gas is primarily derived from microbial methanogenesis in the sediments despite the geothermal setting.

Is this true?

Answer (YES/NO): NO